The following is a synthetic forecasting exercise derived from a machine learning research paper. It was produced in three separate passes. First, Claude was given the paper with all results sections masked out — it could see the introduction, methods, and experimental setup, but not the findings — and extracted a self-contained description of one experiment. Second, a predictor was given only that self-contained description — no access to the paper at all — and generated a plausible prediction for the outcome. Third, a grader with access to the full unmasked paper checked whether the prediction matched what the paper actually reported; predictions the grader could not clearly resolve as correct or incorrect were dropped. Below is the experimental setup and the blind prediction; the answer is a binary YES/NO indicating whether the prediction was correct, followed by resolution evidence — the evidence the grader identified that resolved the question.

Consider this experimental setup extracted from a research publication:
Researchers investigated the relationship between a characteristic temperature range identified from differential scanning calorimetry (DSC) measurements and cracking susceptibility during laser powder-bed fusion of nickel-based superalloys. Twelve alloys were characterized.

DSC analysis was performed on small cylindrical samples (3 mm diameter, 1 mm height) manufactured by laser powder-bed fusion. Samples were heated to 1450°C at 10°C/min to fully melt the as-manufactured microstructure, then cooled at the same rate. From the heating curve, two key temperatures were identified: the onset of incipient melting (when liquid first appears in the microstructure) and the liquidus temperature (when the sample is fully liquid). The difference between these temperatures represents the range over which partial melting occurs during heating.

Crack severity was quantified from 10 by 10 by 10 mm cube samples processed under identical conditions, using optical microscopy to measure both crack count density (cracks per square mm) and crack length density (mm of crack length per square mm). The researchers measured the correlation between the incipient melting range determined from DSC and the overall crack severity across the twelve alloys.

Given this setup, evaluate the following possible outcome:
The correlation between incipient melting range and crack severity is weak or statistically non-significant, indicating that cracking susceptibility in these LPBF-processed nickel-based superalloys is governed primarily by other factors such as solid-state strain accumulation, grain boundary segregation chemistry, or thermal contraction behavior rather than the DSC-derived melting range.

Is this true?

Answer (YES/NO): NO